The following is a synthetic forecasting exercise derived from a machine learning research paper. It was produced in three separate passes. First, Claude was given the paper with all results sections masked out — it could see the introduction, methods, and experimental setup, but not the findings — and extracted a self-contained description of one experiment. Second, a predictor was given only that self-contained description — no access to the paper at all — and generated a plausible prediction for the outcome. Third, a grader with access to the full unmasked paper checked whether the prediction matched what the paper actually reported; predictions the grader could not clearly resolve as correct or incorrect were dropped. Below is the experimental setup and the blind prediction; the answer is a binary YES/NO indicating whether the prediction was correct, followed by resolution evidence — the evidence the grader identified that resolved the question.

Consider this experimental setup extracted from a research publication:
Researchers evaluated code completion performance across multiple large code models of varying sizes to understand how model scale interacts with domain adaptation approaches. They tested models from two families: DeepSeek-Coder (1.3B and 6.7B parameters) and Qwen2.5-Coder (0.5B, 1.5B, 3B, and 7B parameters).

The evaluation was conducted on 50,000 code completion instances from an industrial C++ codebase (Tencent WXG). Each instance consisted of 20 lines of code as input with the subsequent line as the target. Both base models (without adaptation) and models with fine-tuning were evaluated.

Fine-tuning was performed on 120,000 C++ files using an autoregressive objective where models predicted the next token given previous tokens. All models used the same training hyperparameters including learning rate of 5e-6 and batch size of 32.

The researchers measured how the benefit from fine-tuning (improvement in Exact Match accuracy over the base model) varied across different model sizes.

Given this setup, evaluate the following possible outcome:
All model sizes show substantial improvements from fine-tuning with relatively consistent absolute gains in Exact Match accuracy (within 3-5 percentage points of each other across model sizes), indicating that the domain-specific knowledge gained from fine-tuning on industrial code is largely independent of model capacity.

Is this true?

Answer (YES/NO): NO